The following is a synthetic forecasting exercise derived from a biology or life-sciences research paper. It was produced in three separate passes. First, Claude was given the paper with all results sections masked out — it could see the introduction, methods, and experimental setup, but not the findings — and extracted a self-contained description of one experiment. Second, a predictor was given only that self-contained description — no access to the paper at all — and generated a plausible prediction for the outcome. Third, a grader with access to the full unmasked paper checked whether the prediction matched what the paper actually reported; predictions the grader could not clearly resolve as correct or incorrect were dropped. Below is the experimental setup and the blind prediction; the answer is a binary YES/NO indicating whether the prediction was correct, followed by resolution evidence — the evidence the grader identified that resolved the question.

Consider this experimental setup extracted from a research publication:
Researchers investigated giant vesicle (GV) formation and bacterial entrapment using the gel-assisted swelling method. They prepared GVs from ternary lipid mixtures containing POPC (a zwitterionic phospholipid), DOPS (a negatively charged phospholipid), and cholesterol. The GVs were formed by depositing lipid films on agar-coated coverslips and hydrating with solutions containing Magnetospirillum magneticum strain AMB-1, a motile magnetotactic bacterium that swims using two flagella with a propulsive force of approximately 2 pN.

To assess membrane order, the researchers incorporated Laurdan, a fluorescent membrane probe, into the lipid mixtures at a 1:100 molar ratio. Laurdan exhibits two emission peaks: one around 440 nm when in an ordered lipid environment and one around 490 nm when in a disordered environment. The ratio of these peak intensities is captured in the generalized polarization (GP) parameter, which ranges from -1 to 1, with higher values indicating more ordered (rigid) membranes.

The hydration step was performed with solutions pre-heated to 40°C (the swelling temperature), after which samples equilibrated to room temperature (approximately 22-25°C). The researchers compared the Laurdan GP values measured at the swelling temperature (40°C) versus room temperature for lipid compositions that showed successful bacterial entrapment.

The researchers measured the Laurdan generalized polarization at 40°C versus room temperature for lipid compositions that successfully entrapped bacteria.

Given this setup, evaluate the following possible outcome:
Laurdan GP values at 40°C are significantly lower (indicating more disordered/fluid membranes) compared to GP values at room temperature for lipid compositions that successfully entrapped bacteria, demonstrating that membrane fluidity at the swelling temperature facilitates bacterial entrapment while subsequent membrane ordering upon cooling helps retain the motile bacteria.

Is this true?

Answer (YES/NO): YES